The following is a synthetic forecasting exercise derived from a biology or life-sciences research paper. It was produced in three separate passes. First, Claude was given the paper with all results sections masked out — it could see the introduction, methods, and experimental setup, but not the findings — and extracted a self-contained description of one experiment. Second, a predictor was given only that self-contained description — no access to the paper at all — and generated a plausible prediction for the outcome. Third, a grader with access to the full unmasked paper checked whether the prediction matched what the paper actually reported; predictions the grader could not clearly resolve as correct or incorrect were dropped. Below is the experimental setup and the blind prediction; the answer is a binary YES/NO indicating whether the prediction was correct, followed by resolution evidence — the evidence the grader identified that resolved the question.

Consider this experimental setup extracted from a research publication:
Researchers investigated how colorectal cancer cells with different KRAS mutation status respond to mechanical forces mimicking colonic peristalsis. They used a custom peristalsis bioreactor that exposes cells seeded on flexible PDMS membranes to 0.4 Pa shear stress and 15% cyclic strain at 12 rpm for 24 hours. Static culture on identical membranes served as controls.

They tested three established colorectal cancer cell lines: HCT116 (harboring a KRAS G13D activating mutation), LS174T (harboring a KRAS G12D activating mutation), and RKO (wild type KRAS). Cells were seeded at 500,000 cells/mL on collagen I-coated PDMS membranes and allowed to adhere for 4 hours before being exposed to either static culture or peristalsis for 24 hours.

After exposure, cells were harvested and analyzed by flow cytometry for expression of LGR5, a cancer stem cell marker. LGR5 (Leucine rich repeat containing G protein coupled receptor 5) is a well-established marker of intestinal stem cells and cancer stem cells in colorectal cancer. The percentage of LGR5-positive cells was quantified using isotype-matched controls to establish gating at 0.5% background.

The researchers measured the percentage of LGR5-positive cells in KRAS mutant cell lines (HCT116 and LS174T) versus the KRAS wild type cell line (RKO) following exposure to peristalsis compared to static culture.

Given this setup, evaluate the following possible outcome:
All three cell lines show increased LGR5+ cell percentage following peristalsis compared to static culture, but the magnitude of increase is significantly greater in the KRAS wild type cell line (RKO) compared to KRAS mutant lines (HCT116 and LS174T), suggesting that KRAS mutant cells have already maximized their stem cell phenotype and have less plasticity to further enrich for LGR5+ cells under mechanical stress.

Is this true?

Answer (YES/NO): NO